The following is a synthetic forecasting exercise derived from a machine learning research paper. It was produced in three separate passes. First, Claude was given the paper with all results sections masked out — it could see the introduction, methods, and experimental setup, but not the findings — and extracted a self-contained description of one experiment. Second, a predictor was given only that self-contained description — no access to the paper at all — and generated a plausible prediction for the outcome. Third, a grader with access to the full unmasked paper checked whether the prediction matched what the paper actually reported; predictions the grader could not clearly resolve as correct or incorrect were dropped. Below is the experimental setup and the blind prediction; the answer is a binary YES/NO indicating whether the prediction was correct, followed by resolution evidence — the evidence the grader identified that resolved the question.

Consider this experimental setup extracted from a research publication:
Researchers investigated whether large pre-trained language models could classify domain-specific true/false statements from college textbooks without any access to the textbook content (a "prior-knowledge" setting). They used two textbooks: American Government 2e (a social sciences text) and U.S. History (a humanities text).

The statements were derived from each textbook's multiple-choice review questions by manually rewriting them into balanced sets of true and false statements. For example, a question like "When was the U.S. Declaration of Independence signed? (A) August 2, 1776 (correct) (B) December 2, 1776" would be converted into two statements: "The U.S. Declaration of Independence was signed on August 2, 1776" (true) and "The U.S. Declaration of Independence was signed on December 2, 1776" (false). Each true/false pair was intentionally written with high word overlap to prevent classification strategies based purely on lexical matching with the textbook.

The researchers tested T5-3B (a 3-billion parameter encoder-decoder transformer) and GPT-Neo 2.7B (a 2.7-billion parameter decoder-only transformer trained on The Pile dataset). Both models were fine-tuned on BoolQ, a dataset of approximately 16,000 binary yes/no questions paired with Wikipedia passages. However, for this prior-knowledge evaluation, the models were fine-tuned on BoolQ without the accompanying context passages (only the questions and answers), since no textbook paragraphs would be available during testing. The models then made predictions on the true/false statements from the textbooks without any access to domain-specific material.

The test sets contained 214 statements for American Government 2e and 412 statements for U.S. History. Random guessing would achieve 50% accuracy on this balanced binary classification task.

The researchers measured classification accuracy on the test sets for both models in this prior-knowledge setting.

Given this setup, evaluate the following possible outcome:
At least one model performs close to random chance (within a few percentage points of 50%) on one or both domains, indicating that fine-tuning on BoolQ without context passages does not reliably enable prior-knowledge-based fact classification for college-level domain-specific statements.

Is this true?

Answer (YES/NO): YES